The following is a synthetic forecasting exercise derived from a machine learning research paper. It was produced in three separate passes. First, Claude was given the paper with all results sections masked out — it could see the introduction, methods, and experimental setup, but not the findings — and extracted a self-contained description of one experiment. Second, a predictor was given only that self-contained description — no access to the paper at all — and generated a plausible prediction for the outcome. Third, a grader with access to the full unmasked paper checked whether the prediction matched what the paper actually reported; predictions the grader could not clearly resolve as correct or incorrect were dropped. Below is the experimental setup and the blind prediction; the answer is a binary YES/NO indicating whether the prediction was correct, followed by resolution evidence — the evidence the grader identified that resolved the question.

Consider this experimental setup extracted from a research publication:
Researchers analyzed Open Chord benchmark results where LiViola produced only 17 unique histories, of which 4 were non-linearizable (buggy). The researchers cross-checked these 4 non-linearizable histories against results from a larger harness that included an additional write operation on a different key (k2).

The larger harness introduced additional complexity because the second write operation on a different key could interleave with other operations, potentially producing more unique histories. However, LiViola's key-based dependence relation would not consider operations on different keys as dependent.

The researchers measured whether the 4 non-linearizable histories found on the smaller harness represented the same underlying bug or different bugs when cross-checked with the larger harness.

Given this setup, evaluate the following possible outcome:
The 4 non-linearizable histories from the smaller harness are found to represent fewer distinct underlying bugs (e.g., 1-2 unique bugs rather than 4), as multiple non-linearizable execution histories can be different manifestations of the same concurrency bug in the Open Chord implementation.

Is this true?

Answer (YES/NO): YES